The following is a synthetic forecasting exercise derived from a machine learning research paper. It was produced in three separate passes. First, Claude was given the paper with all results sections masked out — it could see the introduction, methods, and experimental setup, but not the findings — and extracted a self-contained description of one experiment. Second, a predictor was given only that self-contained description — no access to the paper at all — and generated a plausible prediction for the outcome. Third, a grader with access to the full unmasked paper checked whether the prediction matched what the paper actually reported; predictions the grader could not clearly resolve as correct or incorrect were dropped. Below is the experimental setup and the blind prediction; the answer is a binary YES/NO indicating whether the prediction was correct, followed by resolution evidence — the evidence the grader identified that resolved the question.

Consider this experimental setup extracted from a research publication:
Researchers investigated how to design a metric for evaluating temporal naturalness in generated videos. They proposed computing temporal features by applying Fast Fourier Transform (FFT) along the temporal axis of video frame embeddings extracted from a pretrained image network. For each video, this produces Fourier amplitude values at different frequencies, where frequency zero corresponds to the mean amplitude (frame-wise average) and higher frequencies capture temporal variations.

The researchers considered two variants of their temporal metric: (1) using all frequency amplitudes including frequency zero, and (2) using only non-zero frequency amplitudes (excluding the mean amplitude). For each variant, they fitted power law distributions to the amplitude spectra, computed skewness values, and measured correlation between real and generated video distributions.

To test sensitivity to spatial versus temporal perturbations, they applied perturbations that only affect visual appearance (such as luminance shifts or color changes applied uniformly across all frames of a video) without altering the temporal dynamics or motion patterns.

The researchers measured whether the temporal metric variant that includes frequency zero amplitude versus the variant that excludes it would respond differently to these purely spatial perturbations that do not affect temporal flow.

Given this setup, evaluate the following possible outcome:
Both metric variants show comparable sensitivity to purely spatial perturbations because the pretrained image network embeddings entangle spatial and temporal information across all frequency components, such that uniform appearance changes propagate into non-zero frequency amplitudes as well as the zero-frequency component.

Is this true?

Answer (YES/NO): NO